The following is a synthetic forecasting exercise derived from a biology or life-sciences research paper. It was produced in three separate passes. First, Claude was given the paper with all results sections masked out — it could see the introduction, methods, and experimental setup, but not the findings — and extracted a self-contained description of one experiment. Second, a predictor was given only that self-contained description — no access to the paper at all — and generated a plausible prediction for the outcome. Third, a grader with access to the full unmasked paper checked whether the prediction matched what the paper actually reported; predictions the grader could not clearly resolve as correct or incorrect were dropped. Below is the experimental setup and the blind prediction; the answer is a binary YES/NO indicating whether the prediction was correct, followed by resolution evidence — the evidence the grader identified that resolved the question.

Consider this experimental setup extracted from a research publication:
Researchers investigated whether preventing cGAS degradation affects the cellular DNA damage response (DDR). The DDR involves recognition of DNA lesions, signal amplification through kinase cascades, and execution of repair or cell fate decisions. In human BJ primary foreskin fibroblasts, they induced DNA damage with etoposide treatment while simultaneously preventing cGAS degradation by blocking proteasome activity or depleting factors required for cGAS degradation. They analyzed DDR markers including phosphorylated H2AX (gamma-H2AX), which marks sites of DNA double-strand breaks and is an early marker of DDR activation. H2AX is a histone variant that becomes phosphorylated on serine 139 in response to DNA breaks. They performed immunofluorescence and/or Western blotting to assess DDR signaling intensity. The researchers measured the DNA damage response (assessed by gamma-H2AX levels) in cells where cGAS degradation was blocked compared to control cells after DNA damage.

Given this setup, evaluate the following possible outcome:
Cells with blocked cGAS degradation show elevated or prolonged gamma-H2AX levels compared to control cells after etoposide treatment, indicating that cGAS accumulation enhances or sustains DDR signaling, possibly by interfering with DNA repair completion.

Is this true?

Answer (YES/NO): NO